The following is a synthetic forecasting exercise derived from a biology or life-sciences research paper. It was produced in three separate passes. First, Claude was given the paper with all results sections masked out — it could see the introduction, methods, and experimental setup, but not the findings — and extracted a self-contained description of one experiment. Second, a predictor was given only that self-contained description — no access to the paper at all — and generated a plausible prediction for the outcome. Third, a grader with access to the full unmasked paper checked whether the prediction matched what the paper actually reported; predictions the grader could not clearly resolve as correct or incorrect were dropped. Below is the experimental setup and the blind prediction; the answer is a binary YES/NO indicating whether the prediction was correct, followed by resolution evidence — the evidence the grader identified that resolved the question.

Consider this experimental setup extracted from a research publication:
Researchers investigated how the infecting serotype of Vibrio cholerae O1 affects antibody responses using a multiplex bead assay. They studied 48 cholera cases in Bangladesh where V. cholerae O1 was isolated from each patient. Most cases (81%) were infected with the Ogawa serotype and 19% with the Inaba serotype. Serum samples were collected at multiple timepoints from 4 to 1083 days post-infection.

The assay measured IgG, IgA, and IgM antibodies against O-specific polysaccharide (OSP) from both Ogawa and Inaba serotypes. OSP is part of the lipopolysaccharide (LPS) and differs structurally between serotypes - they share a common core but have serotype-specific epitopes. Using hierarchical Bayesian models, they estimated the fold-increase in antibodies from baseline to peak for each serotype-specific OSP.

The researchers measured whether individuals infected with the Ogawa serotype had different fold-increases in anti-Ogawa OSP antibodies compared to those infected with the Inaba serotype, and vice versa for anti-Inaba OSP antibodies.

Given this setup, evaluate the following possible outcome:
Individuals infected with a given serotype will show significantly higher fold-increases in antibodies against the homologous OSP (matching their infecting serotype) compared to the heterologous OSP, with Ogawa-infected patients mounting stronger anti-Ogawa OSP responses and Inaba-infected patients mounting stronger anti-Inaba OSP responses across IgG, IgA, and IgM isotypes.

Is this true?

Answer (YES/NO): NO